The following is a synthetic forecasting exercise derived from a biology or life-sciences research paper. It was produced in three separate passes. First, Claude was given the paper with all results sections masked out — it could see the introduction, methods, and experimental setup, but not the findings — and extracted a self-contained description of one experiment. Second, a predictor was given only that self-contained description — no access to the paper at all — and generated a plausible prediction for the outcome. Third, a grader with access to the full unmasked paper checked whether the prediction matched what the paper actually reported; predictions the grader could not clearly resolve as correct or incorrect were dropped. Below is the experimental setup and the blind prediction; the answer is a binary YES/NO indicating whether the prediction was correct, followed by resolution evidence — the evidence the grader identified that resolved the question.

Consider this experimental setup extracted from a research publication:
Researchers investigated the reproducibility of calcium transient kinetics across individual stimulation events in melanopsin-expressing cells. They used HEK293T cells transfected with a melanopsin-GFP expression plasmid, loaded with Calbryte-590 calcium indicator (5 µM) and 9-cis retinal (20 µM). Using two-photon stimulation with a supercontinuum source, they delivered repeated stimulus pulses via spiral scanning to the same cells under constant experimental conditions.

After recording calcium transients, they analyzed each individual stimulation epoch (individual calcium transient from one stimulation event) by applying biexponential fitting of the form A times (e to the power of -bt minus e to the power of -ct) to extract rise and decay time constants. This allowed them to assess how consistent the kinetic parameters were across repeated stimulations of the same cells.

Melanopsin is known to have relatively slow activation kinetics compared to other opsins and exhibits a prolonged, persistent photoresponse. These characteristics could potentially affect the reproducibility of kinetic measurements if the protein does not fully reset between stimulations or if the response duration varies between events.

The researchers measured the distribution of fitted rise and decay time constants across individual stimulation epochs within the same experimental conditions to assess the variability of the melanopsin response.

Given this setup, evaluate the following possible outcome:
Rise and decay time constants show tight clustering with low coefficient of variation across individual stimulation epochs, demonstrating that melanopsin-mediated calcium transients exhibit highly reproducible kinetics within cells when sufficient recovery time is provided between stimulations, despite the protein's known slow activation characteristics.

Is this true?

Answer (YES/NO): NO